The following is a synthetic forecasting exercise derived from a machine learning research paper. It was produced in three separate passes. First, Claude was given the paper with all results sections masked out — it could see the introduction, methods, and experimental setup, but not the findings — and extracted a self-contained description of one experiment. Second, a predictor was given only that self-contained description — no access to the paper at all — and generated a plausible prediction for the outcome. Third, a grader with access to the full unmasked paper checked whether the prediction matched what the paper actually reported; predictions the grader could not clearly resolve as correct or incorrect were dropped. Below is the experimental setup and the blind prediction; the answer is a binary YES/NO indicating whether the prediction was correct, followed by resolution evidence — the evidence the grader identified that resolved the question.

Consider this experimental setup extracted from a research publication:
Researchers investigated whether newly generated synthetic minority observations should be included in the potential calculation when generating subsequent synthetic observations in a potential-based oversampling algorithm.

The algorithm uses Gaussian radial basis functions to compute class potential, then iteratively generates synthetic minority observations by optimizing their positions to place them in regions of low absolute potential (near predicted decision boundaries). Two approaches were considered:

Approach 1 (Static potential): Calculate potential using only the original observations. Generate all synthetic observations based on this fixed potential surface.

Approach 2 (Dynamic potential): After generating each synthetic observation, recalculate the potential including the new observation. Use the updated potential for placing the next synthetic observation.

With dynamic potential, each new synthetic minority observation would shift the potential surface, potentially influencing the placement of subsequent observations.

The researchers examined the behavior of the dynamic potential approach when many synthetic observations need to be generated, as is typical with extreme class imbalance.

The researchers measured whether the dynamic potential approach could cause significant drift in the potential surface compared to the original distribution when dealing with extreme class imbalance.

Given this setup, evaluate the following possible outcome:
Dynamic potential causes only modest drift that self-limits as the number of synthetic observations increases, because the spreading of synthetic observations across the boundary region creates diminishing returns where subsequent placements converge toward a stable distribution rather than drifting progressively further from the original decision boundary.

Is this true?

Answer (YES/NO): NO